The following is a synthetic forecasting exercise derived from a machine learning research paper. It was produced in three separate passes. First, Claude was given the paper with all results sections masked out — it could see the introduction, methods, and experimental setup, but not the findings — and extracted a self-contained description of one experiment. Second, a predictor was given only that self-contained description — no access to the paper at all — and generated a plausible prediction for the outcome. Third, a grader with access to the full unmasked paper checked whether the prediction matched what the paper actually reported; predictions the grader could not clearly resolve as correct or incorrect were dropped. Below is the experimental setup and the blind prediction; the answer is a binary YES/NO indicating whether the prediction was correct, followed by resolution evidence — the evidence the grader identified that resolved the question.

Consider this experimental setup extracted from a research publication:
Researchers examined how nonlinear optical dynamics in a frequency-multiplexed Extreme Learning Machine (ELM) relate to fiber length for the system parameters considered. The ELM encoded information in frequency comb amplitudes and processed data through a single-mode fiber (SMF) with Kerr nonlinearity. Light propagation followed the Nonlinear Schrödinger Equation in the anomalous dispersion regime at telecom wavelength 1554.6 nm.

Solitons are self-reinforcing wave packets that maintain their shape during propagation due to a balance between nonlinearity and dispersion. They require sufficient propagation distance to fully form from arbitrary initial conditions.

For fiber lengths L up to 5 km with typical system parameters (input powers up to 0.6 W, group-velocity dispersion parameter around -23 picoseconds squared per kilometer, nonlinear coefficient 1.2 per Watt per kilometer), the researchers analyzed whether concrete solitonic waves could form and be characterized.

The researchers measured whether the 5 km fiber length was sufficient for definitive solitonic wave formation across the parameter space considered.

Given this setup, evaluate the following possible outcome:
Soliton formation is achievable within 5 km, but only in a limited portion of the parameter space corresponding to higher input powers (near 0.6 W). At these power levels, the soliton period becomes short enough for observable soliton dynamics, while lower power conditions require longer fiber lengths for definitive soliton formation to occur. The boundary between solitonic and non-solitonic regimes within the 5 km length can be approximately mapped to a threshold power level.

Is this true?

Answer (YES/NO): NO